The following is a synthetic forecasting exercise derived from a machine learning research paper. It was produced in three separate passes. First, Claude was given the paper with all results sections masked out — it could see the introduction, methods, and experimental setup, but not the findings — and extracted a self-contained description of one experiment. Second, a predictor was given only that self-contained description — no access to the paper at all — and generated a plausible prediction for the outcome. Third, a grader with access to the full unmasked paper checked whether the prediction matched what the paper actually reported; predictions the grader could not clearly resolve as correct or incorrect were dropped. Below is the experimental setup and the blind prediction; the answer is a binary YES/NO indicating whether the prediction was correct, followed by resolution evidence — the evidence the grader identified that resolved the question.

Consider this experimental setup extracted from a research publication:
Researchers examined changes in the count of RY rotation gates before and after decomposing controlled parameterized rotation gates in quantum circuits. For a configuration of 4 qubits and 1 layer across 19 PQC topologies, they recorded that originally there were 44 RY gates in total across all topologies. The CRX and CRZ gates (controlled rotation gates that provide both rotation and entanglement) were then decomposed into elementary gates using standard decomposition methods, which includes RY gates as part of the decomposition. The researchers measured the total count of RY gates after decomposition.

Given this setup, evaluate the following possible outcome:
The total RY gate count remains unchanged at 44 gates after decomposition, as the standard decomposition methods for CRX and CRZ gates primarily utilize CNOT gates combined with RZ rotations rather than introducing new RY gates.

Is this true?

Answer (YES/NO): NO